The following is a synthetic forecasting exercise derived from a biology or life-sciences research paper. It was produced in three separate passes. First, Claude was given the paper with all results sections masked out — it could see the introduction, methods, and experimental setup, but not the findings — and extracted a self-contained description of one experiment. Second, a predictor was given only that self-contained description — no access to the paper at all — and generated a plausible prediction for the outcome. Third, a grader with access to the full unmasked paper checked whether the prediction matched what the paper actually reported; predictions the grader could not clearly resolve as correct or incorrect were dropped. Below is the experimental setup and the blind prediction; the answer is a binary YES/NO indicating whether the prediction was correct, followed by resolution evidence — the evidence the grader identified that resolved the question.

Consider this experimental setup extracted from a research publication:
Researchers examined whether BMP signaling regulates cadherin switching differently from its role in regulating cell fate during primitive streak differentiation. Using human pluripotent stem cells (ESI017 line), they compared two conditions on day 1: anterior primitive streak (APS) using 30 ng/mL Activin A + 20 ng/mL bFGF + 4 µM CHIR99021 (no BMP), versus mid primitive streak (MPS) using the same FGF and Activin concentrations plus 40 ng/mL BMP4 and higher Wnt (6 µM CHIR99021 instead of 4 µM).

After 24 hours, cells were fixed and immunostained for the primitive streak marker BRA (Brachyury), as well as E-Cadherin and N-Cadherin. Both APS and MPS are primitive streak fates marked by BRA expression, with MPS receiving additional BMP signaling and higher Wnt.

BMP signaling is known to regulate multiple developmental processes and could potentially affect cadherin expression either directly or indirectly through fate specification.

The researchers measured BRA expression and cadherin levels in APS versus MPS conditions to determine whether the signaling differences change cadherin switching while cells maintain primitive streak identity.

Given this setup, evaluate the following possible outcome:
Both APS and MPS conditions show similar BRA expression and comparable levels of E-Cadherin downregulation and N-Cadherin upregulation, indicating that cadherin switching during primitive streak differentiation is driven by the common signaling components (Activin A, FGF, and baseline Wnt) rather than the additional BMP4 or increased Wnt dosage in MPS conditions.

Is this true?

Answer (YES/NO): NO